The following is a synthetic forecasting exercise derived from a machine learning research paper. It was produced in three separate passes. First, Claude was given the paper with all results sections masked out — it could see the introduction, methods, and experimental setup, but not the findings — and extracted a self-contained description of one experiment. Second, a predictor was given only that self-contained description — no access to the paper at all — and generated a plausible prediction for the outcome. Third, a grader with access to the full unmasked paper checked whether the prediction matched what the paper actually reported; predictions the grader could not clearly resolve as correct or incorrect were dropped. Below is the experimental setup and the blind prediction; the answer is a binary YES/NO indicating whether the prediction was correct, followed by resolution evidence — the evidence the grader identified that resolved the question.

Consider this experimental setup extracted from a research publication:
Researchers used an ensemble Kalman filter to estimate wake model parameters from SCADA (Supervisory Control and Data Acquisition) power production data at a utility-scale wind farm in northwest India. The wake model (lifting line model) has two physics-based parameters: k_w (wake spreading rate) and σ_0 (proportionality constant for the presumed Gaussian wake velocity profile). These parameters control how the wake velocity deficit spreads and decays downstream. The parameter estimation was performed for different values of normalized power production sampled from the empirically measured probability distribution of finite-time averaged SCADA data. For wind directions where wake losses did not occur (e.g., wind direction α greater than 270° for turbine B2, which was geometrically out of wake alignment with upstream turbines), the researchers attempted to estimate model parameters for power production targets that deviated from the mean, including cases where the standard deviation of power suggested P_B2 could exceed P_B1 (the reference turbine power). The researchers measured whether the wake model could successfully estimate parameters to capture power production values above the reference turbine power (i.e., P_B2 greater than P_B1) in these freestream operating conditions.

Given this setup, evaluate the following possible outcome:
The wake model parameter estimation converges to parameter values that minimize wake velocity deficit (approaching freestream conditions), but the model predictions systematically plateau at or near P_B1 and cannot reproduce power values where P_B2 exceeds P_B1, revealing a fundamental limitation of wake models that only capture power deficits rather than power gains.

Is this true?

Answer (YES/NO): NO